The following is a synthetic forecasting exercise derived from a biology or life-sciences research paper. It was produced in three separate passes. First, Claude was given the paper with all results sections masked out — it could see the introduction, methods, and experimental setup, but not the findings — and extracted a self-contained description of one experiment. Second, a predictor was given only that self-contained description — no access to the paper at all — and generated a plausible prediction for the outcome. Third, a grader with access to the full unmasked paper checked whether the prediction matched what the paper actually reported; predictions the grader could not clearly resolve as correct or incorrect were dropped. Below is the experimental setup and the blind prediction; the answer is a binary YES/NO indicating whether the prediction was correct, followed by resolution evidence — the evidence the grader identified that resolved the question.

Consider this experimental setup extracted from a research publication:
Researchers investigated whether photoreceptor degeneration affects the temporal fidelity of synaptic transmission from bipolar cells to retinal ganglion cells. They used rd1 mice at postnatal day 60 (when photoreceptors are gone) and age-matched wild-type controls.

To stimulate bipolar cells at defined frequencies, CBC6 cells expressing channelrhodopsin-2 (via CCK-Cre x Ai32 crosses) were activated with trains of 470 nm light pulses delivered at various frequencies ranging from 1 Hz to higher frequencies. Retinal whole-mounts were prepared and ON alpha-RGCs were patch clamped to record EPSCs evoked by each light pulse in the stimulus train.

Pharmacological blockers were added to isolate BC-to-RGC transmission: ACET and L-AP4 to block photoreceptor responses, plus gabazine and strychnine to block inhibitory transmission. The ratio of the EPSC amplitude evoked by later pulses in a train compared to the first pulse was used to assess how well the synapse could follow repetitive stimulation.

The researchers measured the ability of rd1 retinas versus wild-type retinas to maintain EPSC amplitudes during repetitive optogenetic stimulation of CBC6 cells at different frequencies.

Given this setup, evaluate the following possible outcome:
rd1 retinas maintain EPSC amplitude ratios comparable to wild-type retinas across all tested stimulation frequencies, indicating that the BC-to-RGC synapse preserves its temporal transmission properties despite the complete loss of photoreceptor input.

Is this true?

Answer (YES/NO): NO